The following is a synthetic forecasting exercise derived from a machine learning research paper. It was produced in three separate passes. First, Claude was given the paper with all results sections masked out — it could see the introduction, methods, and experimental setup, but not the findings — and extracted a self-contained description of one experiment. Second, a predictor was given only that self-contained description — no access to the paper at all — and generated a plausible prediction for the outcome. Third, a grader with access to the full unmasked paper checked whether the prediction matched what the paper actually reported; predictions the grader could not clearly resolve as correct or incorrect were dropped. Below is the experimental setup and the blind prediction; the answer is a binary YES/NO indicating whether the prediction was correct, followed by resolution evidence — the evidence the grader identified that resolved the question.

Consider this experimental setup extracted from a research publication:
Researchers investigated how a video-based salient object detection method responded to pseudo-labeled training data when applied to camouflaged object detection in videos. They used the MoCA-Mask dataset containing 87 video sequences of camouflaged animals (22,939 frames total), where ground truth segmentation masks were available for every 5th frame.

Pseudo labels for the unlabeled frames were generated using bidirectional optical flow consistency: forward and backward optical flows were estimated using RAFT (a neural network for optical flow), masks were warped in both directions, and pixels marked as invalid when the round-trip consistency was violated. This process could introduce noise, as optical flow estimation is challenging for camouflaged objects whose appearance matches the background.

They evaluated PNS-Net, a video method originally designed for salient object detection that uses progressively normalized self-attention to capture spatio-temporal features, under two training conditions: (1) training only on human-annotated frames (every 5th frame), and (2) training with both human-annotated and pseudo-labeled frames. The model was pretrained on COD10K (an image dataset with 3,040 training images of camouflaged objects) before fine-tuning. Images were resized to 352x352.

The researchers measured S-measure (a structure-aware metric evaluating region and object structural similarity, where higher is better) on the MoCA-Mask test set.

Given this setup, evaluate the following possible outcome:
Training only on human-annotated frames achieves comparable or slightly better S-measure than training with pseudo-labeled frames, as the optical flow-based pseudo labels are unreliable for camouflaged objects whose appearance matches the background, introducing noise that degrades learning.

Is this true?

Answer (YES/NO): NO